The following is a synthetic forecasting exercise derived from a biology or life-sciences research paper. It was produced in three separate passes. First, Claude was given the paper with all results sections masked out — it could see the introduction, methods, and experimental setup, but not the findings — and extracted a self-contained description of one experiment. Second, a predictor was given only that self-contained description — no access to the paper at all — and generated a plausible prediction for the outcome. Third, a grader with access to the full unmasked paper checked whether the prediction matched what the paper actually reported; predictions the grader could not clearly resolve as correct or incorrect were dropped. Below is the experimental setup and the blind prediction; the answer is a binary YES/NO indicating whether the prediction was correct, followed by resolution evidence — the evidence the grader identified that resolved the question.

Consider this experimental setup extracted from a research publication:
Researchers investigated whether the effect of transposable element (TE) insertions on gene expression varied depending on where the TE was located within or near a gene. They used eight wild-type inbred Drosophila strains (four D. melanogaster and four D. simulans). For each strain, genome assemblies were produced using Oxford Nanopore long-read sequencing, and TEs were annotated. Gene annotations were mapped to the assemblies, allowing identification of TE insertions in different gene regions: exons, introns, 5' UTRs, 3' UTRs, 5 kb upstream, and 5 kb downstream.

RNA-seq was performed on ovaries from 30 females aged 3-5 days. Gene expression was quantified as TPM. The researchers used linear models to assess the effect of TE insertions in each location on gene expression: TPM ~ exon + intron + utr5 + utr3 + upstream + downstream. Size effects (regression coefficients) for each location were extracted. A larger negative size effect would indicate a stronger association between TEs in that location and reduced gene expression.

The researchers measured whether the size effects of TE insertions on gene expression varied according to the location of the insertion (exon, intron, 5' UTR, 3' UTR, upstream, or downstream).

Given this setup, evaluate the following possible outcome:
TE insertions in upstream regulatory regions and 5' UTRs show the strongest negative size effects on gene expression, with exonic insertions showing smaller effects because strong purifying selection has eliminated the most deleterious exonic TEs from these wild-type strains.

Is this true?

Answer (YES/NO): NO